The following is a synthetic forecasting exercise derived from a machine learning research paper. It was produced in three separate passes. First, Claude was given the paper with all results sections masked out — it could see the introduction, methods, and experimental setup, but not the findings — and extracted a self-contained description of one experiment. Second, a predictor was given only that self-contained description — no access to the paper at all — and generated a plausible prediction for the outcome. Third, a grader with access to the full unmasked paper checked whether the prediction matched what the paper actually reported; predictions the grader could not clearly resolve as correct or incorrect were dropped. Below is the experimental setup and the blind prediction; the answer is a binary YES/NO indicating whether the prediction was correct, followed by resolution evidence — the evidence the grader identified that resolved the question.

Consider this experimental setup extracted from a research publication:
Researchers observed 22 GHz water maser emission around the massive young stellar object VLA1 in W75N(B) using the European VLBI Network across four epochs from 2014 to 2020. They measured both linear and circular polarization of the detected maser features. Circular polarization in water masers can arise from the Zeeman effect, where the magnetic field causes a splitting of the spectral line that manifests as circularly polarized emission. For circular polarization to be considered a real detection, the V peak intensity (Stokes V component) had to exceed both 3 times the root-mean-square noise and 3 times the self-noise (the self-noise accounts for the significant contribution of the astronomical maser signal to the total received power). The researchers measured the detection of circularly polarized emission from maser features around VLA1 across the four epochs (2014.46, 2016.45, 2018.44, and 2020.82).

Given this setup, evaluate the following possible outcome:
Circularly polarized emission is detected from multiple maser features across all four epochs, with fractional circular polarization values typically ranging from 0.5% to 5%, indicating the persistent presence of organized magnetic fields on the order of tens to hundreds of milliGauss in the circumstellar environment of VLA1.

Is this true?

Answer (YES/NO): NO